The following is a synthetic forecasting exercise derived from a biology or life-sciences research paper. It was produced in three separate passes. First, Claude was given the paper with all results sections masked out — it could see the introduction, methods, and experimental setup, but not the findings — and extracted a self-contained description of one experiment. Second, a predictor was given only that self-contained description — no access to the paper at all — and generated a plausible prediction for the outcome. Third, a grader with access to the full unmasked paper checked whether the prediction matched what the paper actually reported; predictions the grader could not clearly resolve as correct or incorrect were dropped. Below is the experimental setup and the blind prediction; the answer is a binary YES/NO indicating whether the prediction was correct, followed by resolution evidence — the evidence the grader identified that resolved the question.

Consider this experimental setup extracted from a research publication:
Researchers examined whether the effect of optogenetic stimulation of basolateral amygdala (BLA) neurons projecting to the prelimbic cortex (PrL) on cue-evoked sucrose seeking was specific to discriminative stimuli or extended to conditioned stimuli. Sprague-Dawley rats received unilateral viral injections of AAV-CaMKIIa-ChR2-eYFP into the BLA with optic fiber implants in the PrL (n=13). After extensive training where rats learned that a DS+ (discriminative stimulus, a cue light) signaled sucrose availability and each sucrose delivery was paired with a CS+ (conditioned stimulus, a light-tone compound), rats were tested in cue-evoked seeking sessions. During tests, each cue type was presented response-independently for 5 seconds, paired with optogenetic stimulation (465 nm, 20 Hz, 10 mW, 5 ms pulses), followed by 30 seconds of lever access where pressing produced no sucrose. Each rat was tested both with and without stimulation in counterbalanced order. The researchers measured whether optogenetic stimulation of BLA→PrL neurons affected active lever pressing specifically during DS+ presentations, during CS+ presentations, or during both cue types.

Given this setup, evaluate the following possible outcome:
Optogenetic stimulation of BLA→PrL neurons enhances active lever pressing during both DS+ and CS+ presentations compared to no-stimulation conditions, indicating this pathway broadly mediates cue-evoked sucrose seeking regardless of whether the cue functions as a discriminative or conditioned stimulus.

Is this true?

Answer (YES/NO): NO